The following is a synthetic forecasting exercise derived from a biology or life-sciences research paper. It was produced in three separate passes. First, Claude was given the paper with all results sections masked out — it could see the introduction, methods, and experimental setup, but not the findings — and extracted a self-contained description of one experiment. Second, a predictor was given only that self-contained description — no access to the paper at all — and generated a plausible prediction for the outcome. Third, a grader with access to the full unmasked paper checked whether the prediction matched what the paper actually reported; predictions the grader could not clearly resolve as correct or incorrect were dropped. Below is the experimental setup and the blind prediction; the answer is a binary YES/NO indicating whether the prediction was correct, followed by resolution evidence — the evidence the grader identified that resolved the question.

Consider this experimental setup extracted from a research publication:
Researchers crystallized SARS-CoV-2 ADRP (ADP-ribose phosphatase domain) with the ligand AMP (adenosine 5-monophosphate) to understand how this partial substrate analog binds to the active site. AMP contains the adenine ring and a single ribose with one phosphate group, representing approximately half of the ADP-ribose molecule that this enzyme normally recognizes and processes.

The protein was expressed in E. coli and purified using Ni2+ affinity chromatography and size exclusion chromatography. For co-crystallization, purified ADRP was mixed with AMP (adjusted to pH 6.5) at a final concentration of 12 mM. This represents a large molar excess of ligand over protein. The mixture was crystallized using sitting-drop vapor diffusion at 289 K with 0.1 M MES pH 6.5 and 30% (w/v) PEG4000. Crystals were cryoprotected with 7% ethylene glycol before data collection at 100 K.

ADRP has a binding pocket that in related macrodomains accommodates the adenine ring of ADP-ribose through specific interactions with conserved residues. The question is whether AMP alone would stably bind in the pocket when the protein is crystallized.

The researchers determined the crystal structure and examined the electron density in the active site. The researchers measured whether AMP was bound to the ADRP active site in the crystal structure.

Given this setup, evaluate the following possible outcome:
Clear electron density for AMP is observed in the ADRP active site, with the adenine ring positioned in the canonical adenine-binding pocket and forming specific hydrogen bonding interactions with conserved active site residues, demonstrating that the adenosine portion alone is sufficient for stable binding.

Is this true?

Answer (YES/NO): YES